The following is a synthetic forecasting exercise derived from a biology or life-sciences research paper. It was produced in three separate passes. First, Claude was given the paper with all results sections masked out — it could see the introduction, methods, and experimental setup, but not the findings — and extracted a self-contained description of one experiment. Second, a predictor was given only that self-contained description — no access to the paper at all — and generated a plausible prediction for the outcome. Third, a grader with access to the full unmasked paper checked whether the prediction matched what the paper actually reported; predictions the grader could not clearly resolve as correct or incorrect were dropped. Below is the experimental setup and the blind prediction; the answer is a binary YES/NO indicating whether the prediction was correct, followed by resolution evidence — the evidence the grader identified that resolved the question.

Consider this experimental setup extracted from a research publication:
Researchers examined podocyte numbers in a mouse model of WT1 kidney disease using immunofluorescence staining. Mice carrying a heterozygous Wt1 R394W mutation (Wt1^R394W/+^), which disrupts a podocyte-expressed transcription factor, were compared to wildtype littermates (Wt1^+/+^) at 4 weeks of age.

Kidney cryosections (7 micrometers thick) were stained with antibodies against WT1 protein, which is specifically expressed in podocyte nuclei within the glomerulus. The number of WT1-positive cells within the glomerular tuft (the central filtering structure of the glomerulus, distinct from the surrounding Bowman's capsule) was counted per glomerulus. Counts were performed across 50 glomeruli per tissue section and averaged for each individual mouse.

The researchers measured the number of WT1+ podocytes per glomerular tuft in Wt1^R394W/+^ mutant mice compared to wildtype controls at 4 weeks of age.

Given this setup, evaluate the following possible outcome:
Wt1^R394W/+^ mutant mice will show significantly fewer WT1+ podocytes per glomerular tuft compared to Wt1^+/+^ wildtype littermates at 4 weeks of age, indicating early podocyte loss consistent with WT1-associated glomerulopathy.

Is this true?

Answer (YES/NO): YES